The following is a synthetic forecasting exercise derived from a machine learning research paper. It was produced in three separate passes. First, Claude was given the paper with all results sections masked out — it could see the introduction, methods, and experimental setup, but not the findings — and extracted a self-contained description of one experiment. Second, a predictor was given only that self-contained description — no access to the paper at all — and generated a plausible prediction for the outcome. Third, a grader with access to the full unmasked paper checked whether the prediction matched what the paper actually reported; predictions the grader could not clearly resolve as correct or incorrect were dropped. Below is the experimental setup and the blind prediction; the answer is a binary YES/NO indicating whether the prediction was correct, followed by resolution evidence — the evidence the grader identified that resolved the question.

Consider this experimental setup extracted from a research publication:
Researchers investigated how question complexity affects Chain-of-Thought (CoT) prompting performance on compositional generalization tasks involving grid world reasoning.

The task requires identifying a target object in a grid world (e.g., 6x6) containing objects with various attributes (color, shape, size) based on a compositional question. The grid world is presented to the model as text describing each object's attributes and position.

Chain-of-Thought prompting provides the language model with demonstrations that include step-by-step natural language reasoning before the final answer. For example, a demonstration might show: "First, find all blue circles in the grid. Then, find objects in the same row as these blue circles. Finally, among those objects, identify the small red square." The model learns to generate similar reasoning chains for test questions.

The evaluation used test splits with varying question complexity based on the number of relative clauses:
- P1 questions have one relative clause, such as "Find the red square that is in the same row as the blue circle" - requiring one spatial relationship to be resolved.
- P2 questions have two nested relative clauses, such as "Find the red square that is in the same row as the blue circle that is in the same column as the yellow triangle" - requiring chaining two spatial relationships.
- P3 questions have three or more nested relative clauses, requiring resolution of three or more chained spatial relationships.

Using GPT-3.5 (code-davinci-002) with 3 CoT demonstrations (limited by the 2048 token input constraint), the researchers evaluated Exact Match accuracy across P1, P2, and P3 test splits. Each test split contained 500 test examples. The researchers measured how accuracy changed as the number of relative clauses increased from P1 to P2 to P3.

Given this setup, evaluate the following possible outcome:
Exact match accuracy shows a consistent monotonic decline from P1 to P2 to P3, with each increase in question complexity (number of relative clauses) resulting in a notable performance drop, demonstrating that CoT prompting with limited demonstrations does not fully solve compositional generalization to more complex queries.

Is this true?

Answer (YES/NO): YES